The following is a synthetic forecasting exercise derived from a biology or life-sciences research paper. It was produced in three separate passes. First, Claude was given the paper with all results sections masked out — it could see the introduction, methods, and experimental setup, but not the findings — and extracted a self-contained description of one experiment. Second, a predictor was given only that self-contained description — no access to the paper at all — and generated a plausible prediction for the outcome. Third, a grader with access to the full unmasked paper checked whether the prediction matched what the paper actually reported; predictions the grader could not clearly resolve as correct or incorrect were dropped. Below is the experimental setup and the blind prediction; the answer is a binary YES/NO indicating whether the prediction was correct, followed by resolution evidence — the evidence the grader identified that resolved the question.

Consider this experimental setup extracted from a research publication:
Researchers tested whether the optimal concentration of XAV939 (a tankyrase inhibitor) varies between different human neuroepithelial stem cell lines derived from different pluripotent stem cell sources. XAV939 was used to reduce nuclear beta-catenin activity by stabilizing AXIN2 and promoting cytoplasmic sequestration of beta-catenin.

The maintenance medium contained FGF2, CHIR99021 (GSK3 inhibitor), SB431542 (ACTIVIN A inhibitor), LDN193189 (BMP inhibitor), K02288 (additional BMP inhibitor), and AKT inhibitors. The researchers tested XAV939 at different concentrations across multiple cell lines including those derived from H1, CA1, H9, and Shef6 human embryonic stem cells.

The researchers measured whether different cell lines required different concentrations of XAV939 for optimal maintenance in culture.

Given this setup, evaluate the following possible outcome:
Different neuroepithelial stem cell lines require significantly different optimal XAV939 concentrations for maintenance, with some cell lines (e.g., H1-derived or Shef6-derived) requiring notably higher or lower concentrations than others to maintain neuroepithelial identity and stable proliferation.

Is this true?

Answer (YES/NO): YES